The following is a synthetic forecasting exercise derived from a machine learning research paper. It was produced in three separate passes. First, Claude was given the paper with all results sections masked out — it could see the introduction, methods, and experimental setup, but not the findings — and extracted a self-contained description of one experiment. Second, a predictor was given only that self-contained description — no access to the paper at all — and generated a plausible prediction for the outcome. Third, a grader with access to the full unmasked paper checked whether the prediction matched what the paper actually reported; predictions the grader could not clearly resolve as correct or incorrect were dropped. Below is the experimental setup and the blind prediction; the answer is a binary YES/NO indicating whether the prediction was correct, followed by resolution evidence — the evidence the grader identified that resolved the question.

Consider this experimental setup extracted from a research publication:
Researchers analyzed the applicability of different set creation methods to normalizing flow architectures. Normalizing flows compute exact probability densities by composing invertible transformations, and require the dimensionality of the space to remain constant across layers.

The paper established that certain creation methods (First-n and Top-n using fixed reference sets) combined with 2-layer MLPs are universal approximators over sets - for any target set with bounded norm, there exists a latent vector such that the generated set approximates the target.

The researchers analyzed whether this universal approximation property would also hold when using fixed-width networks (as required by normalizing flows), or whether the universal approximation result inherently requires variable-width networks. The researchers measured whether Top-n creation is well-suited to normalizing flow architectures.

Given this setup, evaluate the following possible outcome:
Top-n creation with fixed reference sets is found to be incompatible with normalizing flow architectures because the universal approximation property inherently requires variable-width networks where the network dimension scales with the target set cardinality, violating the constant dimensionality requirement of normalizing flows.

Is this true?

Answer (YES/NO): YES